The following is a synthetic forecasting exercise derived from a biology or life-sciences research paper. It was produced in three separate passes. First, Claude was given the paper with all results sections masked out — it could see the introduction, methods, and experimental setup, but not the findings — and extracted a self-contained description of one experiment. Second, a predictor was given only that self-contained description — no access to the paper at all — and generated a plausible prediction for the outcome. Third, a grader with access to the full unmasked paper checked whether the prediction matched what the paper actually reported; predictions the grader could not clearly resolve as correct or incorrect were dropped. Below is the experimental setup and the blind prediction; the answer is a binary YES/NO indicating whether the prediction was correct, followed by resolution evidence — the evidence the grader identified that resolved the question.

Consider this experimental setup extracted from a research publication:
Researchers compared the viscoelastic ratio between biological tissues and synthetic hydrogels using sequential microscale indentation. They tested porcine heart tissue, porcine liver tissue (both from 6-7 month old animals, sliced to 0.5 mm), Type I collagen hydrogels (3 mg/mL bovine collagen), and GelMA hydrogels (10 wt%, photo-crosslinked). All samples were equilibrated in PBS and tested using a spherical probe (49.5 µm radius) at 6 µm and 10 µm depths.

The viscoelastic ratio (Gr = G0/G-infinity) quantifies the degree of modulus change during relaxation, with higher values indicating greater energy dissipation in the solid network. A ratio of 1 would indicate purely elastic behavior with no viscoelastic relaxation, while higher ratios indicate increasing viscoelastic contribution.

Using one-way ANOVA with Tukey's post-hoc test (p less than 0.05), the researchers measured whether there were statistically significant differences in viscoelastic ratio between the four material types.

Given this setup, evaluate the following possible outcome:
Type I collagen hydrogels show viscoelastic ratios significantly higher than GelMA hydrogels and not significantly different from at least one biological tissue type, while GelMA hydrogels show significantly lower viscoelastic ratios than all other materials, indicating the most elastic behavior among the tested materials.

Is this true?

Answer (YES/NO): NO